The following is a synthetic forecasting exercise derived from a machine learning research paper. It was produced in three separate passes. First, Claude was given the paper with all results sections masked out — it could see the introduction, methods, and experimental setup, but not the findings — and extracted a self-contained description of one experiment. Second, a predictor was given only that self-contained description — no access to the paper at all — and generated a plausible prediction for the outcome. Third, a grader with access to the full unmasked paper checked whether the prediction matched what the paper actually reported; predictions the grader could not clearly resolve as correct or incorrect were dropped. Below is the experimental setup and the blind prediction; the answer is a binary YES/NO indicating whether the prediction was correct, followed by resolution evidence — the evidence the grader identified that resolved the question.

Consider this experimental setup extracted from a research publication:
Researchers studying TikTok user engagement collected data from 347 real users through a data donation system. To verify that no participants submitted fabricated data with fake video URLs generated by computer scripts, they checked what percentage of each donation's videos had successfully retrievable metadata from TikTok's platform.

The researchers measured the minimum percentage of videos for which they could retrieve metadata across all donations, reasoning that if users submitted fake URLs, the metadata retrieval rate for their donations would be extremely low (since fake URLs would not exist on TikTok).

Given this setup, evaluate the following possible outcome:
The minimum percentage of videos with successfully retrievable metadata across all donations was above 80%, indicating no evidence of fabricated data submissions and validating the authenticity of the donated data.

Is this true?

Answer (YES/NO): NO